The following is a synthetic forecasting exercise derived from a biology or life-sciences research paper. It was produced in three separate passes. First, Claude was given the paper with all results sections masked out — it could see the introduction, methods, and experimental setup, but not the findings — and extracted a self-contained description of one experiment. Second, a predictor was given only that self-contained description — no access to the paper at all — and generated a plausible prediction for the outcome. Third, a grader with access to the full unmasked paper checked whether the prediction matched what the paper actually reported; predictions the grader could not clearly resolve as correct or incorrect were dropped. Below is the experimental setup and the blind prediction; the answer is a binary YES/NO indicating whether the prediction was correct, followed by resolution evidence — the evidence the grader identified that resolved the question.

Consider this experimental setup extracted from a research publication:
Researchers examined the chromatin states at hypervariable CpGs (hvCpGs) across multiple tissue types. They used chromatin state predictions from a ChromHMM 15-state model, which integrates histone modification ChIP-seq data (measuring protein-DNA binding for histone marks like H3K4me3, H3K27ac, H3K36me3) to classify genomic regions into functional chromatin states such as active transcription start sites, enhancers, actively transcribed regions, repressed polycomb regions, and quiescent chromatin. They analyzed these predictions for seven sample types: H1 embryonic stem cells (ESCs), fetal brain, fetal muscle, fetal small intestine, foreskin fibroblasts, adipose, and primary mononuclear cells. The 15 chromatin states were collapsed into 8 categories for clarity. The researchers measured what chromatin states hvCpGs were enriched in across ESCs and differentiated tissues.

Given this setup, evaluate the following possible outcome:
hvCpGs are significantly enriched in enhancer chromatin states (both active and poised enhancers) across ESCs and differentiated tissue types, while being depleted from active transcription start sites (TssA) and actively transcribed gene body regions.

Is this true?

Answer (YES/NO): NO